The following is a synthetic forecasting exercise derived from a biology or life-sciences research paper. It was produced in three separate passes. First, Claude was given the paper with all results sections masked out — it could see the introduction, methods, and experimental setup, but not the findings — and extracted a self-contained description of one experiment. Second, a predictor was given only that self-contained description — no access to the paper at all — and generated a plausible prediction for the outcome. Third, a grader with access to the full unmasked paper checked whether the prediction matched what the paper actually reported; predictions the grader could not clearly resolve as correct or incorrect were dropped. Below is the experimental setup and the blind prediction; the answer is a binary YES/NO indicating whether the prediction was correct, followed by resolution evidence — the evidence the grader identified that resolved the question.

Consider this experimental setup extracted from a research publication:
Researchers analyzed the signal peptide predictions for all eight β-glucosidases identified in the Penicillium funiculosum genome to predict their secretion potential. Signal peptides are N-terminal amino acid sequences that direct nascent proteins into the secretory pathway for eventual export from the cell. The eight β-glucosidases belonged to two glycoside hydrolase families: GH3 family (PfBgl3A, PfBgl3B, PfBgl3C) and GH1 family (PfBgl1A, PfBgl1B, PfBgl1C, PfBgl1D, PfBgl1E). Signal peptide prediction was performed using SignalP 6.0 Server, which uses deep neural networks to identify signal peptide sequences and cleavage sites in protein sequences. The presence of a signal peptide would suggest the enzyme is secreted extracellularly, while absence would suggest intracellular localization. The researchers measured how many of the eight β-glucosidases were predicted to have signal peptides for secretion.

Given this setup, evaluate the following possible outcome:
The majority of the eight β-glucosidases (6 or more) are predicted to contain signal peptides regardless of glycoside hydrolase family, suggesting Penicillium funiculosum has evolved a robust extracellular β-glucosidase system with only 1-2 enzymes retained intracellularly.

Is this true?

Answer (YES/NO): NO